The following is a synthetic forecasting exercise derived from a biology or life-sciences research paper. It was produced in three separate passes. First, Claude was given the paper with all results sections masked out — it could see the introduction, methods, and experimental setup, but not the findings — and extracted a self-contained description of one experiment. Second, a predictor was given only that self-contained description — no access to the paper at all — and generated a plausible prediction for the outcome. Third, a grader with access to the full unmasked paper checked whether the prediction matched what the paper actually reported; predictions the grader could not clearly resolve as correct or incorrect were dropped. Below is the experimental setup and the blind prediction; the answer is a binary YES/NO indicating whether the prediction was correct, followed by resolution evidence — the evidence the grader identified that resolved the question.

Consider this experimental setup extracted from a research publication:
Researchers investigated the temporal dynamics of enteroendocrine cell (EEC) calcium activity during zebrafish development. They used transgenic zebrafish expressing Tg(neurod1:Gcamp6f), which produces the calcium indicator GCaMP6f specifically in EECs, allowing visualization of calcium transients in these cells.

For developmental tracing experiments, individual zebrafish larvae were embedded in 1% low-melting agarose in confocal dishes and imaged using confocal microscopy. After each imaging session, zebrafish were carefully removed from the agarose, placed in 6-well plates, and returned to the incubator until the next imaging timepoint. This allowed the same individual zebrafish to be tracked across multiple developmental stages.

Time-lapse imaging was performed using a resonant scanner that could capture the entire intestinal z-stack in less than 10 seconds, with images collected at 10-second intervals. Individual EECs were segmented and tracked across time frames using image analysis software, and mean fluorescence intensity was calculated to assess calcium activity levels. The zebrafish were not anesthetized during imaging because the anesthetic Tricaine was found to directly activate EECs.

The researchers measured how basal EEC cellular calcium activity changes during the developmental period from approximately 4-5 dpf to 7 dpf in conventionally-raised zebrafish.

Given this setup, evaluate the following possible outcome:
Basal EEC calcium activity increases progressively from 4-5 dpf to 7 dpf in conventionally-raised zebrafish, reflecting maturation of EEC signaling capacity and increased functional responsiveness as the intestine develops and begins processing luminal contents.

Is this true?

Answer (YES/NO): NO